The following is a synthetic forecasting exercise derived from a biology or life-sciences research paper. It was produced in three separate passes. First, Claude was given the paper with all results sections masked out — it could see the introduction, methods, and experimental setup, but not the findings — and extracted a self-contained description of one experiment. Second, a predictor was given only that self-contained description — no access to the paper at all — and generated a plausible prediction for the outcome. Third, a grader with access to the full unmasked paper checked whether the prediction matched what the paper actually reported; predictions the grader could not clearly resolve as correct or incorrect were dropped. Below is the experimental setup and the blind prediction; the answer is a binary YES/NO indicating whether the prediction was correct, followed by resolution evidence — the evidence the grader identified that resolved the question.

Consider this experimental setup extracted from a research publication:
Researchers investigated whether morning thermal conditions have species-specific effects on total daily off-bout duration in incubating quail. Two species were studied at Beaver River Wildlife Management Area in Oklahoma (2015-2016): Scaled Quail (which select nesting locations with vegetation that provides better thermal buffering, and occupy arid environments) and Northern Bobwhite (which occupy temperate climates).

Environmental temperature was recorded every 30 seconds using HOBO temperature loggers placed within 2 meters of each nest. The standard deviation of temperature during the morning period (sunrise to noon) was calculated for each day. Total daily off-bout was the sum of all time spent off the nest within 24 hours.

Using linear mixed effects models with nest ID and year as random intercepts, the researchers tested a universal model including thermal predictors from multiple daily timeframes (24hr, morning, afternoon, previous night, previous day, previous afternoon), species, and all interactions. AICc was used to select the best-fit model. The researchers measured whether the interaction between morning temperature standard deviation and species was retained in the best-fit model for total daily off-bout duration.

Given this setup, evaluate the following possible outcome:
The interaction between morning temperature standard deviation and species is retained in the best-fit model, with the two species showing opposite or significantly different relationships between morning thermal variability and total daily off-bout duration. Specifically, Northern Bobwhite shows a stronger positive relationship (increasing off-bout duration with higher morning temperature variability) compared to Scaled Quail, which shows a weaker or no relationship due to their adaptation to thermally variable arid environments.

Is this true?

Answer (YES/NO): NO